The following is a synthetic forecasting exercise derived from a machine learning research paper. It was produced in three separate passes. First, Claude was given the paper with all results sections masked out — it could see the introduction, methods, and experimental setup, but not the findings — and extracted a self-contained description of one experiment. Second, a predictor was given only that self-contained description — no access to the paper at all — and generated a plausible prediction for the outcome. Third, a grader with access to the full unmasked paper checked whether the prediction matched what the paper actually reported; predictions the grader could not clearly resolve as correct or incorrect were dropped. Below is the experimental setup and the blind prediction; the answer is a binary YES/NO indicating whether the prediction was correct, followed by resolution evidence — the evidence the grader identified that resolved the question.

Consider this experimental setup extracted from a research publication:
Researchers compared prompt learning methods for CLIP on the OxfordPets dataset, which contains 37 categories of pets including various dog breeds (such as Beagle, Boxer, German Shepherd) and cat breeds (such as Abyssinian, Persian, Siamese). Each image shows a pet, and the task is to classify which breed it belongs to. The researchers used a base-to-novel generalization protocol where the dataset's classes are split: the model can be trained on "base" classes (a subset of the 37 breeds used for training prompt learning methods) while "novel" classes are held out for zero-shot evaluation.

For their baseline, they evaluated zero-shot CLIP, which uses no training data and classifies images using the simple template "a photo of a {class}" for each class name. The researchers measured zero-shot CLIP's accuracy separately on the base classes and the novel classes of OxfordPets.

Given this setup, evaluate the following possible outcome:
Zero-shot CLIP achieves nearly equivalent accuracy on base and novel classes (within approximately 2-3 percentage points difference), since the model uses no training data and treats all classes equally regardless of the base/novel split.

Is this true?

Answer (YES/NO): NO